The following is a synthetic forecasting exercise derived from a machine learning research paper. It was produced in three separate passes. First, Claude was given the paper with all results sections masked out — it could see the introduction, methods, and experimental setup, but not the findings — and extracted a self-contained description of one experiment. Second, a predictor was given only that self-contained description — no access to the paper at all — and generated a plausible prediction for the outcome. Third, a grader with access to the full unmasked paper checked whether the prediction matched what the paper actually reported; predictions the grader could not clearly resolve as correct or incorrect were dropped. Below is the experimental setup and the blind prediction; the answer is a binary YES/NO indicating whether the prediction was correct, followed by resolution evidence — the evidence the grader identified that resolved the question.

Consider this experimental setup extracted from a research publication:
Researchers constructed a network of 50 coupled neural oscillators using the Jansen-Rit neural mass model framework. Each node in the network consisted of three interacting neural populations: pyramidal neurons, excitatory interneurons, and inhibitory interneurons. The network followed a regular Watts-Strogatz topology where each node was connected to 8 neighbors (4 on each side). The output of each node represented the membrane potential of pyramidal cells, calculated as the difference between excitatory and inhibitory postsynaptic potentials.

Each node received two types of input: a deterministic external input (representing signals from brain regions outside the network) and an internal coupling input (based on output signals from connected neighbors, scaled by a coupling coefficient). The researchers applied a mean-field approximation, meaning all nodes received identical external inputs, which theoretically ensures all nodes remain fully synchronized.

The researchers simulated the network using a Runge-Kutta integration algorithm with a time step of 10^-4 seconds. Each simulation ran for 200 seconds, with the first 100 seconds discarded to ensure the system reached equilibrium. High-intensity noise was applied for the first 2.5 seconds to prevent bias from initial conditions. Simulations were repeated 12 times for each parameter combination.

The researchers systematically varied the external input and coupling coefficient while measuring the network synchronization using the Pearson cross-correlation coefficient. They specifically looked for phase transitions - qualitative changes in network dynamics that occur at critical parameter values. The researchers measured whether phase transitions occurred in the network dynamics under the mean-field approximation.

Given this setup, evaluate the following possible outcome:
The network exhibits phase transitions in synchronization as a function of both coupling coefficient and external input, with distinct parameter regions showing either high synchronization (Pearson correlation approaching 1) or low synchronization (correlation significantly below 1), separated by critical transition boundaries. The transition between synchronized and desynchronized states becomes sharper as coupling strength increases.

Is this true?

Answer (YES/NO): NO